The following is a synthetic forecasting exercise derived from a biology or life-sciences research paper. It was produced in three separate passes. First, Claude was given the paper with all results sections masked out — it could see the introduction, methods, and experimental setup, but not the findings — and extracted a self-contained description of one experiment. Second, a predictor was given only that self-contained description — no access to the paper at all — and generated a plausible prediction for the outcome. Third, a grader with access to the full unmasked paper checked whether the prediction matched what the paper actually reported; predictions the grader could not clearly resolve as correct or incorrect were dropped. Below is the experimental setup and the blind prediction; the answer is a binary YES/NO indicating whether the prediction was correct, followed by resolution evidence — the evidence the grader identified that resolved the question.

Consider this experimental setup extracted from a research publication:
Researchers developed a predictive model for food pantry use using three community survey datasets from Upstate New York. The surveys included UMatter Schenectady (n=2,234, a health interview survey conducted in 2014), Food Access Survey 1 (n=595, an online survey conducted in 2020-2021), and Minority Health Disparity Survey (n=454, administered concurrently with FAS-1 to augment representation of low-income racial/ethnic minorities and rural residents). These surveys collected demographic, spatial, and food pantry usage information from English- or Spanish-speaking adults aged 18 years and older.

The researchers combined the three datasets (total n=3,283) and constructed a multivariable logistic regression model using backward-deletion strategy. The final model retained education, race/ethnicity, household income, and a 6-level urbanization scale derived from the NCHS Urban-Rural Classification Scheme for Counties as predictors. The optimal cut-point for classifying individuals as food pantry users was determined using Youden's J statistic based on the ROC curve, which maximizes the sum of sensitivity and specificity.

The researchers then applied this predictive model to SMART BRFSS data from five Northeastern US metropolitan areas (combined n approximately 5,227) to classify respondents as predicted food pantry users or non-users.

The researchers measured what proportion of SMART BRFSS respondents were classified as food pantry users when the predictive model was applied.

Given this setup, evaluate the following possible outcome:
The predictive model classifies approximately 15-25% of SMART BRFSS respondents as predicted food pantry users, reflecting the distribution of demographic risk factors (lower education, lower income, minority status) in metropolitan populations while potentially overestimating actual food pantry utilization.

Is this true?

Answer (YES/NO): NO